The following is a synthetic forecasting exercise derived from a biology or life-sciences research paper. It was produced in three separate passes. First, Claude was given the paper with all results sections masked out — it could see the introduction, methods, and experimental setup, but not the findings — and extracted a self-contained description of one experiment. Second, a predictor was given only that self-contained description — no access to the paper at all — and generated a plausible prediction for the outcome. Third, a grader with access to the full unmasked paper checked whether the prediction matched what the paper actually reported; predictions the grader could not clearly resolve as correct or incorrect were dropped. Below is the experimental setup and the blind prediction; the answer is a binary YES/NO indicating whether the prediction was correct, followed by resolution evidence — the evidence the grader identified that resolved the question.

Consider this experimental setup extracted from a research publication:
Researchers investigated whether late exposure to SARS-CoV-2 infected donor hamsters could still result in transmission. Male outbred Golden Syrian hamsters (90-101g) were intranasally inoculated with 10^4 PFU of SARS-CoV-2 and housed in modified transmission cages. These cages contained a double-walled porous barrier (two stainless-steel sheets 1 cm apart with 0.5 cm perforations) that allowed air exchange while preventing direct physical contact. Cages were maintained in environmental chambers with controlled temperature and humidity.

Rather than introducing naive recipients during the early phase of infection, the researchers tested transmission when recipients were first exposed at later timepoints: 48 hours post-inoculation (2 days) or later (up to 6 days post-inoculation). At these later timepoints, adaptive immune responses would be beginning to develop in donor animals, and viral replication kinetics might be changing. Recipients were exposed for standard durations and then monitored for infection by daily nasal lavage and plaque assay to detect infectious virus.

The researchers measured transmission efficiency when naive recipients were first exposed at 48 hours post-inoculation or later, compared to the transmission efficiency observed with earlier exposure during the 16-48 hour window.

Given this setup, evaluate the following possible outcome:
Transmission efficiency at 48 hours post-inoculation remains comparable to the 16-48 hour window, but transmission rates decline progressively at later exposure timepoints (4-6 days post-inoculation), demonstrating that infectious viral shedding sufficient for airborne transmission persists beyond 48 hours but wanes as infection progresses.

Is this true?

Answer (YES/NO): YES